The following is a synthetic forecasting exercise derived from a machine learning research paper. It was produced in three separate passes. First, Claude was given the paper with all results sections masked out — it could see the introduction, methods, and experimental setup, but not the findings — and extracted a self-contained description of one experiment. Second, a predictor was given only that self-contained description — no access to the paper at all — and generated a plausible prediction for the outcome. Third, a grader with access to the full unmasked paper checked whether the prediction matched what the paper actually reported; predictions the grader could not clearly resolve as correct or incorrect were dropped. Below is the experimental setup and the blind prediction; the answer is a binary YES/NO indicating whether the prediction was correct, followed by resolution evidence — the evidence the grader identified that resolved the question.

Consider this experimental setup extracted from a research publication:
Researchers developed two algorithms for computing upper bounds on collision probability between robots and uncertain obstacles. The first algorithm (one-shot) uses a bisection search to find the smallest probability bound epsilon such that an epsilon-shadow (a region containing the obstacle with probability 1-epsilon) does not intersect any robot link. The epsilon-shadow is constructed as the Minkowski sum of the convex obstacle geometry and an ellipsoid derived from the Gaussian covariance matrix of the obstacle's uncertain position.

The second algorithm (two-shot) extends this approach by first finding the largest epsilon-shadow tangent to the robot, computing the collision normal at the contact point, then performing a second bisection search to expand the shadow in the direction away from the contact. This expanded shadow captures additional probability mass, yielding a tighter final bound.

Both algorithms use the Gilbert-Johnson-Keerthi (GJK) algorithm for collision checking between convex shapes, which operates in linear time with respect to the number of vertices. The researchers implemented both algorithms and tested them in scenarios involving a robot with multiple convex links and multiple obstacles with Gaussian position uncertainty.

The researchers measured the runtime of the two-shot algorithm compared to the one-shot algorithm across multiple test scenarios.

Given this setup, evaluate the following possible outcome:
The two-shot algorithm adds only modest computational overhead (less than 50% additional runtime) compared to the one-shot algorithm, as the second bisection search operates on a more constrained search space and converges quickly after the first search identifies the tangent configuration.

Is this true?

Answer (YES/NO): NO